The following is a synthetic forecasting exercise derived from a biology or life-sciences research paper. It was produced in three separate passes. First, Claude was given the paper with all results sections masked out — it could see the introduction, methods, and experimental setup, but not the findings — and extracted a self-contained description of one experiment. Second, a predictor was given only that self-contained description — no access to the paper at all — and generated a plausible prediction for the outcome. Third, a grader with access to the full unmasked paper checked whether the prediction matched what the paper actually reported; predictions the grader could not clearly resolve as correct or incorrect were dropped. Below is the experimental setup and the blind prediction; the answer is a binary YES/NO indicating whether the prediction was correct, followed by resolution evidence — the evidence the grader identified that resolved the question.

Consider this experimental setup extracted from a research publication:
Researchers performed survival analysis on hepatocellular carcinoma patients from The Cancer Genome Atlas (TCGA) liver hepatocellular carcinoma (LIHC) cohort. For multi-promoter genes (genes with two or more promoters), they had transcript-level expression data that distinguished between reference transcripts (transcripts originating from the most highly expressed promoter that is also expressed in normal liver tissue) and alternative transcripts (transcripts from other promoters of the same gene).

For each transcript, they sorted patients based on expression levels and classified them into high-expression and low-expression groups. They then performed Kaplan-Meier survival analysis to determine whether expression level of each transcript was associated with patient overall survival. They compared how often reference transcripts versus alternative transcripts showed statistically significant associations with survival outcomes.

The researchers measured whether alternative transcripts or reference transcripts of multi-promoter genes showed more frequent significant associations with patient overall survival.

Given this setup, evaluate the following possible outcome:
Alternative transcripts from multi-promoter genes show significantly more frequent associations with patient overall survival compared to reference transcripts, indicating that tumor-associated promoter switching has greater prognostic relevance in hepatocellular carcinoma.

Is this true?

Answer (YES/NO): YES